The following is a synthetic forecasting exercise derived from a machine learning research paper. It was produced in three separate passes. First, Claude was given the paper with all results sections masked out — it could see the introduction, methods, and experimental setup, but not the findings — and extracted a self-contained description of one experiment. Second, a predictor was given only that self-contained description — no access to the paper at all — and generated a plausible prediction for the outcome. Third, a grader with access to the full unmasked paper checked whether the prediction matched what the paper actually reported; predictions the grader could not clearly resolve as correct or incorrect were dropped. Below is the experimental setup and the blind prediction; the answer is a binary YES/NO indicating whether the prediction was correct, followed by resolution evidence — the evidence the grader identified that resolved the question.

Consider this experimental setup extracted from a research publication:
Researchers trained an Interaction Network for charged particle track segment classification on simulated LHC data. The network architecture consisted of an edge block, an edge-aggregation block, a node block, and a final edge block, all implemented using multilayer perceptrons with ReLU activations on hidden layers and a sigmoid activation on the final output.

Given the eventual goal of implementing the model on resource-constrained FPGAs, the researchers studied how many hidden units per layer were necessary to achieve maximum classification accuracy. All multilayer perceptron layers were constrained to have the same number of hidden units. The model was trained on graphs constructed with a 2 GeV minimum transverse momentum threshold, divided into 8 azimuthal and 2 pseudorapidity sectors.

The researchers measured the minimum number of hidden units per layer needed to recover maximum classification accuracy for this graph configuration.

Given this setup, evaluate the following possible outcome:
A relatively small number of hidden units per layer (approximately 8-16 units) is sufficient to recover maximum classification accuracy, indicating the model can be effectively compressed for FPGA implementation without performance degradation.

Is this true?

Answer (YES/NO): YES